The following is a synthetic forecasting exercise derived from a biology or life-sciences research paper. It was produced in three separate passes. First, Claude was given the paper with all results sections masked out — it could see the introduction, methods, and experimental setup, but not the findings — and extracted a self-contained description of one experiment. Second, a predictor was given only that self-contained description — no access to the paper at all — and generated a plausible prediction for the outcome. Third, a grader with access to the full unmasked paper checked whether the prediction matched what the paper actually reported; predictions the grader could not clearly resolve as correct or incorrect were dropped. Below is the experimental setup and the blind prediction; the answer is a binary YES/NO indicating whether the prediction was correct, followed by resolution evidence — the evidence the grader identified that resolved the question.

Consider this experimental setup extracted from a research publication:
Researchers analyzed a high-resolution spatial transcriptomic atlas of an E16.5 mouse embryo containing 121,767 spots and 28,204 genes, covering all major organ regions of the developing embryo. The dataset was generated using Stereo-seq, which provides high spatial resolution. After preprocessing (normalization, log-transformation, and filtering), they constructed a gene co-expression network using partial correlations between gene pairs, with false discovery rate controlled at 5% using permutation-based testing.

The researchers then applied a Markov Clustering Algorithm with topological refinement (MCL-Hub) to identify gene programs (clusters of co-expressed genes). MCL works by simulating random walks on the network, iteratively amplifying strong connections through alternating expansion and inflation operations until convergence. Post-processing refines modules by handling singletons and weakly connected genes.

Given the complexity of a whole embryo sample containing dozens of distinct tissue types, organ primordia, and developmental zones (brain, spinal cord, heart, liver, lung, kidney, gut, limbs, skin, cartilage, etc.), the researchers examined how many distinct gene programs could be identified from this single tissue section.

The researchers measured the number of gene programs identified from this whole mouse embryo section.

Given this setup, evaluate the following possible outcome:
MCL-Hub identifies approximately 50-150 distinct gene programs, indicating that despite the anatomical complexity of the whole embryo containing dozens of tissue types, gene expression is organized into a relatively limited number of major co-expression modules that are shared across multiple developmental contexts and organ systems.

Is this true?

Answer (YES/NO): YES